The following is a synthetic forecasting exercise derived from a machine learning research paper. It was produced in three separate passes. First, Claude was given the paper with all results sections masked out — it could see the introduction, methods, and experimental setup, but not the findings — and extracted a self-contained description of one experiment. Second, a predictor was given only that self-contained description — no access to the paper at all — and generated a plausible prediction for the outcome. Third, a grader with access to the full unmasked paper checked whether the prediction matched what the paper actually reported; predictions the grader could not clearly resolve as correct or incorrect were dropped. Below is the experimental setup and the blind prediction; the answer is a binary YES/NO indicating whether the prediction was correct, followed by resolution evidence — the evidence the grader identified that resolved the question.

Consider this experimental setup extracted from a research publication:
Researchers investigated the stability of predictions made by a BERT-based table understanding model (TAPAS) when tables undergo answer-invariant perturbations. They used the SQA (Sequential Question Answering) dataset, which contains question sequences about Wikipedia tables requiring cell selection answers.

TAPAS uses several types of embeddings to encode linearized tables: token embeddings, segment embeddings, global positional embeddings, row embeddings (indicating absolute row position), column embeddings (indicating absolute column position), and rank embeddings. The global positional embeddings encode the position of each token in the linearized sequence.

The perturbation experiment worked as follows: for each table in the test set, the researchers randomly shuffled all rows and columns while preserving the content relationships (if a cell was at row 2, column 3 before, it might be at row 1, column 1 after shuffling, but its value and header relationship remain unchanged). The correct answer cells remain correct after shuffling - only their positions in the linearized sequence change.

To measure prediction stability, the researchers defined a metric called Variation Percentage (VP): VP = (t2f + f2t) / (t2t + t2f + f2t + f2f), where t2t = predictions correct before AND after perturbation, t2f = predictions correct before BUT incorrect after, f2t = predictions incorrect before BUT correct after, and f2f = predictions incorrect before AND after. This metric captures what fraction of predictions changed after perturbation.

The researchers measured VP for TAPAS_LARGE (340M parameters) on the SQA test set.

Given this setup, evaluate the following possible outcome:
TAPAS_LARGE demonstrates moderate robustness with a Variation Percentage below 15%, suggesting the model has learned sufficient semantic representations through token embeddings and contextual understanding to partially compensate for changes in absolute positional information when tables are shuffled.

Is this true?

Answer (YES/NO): NO